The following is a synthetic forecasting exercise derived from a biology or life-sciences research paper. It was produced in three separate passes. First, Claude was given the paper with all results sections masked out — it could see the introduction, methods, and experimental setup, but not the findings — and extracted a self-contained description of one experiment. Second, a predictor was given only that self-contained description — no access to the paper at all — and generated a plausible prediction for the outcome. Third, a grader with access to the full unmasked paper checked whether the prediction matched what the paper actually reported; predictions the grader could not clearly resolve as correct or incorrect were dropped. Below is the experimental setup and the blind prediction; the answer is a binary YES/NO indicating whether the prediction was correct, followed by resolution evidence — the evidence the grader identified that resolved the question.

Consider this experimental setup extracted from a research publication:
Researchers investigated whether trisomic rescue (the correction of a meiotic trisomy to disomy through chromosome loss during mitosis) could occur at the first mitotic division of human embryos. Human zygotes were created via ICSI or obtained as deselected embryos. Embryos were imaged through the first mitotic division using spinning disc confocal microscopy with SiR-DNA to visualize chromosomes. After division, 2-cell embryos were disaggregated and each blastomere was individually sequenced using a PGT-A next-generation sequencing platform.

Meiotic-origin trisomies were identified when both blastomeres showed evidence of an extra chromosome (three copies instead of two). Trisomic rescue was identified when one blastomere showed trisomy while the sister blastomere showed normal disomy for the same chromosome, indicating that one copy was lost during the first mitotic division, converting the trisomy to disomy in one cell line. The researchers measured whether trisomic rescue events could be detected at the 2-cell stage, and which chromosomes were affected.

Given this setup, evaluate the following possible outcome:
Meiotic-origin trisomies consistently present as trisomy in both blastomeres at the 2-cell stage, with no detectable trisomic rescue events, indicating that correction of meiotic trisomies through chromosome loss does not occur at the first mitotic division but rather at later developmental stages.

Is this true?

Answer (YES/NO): NO